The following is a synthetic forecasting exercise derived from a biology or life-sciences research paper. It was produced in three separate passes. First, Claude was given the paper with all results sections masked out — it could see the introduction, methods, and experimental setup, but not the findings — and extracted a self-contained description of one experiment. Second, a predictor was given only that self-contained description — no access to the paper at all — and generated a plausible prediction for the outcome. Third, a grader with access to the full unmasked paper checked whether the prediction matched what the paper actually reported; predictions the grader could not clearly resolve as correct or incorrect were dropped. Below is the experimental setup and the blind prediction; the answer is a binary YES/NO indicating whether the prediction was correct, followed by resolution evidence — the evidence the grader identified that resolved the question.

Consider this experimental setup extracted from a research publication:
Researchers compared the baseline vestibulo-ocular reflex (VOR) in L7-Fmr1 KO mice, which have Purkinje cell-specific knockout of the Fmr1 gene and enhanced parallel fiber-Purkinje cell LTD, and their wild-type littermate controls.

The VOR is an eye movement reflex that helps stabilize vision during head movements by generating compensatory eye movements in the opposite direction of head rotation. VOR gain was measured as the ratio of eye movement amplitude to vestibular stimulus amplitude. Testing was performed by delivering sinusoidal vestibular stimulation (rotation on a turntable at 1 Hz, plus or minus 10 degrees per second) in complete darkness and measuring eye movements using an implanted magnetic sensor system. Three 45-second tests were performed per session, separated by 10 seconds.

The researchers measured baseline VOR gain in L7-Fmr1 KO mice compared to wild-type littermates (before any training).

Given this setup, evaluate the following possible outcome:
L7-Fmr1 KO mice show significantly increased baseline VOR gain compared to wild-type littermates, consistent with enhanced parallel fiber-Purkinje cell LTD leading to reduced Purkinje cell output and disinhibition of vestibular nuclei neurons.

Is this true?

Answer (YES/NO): NO